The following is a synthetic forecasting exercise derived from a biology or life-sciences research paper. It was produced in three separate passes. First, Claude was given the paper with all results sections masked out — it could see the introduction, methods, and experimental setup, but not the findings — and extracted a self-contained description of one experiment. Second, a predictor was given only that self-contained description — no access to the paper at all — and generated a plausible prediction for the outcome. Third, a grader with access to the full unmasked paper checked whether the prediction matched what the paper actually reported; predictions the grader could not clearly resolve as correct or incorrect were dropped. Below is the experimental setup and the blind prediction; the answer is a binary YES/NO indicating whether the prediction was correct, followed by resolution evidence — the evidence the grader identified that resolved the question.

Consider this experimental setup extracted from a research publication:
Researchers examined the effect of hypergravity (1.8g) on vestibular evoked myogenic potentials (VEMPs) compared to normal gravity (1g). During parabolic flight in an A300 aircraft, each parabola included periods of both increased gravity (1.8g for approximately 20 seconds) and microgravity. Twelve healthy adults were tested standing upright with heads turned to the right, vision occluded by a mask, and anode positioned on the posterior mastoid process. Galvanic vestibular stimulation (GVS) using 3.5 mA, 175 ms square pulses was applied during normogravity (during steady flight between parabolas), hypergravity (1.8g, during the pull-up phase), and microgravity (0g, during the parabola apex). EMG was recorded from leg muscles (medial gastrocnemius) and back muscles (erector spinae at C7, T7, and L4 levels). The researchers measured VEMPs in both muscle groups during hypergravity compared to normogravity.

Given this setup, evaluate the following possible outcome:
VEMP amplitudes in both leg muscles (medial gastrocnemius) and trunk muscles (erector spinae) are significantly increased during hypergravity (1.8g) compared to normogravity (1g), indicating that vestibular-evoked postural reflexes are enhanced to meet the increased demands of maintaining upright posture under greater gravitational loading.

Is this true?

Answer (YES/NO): NO